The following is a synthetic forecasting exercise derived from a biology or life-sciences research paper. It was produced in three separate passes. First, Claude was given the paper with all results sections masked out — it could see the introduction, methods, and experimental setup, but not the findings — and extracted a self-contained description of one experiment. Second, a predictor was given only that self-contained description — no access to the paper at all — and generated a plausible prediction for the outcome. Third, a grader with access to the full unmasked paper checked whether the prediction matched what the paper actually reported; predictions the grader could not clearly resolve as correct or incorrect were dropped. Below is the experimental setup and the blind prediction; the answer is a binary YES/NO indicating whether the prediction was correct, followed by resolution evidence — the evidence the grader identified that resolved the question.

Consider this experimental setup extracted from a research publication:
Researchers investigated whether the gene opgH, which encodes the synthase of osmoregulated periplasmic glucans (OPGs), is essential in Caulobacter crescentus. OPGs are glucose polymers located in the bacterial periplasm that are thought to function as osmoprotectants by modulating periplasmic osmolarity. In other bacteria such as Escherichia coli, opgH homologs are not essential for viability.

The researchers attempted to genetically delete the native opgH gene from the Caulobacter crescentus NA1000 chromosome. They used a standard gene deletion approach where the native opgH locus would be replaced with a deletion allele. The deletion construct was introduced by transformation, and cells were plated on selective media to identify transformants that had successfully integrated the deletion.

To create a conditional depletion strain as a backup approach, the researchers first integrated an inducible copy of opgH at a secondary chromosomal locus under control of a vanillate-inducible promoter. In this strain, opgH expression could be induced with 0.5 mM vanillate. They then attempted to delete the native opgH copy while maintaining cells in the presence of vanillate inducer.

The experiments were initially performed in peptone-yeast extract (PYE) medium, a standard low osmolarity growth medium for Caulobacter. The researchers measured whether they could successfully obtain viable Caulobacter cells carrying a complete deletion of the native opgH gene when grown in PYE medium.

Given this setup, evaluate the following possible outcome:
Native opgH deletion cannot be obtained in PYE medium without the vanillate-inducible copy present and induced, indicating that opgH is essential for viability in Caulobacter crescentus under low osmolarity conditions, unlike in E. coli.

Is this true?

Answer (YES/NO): YES